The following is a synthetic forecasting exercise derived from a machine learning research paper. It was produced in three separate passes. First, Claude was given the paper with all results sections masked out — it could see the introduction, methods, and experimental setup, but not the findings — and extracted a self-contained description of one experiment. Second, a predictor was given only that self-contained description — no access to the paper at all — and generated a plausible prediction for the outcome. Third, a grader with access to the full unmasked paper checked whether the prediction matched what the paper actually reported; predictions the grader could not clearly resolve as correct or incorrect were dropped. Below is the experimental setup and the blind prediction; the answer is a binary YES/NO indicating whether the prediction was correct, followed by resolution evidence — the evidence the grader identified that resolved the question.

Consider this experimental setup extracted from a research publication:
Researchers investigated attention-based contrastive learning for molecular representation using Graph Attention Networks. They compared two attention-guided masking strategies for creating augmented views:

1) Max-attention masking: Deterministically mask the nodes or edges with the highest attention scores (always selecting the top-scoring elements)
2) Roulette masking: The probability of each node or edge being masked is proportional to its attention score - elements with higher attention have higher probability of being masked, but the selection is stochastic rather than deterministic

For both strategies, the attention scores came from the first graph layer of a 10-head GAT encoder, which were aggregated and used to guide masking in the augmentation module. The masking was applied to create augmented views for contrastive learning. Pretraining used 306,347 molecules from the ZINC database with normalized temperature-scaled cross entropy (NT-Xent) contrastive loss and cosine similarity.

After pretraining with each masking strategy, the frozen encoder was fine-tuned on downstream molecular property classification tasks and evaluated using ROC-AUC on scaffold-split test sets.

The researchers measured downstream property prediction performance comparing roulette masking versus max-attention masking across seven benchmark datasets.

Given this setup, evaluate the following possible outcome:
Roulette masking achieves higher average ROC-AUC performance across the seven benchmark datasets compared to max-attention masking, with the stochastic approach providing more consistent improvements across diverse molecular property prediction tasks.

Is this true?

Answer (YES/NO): NO